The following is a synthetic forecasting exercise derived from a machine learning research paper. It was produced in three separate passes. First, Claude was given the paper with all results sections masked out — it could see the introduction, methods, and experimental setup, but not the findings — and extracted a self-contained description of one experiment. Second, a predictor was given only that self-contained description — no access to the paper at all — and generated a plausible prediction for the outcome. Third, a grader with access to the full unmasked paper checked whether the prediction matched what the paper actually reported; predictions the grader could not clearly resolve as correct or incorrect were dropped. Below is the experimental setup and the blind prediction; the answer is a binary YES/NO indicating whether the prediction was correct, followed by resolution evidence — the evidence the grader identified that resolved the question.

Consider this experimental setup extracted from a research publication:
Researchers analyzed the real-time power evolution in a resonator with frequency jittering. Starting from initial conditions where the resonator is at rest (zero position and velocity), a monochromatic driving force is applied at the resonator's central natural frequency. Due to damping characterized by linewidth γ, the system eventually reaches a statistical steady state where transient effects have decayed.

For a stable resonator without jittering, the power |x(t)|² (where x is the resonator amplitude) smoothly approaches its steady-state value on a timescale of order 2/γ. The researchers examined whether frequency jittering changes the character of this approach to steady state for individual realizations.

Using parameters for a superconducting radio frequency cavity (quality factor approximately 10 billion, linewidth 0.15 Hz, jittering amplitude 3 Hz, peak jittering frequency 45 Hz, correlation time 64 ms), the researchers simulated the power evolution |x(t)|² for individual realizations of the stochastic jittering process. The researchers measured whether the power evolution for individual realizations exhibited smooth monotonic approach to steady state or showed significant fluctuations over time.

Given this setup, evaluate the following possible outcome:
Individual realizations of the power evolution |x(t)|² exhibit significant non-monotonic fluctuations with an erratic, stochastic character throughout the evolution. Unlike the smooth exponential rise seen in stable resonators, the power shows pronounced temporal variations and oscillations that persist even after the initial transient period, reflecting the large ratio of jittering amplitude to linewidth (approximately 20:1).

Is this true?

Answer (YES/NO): YES